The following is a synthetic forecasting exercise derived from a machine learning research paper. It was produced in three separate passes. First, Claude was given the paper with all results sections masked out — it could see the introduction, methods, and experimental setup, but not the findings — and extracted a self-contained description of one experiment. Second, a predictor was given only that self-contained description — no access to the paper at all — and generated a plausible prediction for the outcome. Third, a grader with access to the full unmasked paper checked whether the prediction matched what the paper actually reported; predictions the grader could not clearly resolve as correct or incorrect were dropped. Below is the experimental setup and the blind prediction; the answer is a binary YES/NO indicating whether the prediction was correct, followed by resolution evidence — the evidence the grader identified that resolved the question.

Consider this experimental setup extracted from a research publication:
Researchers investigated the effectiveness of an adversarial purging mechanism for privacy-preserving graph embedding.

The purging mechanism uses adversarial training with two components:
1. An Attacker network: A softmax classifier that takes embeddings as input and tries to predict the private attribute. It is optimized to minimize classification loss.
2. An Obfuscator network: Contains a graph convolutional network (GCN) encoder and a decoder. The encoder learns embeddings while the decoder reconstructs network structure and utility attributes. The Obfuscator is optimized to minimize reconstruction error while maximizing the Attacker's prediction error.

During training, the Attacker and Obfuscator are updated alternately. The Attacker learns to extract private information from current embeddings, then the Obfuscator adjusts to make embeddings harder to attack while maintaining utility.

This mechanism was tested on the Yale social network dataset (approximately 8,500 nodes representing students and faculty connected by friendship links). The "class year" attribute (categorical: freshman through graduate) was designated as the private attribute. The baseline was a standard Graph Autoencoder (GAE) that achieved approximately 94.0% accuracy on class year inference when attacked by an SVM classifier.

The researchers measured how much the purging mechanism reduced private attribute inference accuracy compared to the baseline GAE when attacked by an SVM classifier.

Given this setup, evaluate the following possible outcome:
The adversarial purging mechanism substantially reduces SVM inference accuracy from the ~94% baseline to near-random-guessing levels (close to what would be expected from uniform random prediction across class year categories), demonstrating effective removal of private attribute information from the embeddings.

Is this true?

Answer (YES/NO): NO